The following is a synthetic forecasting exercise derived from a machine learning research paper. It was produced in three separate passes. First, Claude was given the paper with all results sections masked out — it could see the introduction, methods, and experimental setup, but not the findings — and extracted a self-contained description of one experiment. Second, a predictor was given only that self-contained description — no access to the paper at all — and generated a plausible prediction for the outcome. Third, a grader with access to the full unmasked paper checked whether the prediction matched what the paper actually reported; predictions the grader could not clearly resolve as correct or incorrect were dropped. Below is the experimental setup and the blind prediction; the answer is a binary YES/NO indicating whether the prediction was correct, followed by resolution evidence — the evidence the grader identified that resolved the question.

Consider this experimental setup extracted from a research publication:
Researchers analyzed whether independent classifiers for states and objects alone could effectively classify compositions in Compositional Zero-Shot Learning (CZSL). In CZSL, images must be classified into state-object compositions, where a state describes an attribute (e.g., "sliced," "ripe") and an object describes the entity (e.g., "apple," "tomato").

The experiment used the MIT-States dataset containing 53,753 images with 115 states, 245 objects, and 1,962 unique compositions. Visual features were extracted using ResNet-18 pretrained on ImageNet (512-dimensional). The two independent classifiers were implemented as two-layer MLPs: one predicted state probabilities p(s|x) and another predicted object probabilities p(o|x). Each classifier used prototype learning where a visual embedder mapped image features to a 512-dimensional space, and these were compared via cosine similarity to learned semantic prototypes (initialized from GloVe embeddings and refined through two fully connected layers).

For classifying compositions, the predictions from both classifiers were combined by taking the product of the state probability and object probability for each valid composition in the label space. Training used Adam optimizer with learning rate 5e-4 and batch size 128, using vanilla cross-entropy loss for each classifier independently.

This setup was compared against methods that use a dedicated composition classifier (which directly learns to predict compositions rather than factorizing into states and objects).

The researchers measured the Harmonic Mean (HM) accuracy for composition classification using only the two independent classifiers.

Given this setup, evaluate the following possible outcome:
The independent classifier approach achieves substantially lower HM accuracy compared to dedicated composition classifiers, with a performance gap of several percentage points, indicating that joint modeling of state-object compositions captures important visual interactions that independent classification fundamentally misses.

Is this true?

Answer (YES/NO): YES